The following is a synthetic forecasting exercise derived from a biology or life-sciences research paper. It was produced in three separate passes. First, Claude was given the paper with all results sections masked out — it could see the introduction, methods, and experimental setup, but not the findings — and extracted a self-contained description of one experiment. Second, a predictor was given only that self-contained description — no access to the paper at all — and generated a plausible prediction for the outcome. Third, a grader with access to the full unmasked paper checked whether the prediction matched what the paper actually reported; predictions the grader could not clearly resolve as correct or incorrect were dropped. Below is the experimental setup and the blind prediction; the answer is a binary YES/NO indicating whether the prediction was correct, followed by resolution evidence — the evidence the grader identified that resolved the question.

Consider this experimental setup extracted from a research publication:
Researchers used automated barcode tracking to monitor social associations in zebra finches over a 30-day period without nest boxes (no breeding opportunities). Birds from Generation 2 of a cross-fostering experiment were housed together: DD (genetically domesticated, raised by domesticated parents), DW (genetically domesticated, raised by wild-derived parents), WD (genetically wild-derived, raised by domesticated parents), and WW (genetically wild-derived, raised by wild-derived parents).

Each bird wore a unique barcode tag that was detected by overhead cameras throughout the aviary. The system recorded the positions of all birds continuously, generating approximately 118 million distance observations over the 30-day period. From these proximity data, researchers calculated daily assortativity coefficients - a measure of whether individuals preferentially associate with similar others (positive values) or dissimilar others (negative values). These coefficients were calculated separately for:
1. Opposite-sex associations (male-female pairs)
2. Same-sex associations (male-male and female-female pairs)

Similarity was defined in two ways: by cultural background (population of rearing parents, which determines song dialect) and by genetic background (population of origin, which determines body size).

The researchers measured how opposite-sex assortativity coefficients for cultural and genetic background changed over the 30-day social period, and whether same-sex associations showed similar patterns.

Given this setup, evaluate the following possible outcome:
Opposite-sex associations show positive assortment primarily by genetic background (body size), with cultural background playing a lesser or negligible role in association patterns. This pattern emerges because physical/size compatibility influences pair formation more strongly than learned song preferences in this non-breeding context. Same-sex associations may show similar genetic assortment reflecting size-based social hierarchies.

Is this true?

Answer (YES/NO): NO